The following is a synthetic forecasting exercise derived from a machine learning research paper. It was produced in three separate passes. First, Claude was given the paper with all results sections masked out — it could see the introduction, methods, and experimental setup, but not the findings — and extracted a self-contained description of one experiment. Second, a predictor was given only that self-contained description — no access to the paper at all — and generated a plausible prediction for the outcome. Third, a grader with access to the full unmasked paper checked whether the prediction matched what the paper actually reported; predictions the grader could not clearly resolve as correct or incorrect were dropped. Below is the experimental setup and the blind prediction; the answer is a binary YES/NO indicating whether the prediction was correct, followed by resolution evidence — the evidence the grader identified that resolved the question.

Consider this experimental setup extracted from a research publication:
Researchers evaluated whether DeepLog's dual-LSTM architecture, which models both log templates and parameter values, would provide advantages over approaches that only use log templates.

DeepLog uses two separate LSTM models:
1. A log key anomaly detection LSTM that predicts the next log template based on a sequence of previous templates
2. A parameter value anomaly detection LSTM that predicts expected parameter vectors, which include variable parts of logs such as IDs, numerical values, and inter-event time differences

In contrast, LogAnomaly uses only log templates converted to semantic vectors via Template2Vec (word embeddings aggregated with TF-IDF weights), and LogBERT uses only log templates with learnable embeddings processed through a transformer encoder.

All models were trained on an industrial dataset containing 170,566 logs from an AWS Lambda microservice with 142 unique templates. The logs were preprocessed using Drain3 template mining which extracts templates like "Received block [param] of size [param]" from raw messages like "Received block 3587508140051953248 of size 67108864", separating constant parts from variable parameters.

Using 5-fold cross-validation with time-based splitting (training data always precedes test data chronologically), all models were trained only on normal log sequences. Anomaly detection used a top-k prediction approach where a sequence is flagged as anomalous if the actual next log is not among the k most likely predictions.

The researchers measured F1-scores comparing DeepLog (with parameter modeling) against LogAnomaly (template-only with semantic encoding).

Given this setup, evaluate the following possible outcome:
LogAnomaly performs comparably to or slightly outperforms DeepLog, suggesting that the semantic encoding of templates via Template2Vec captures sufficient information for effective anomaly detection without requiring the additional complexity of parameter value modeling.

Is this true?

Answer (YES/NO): YES